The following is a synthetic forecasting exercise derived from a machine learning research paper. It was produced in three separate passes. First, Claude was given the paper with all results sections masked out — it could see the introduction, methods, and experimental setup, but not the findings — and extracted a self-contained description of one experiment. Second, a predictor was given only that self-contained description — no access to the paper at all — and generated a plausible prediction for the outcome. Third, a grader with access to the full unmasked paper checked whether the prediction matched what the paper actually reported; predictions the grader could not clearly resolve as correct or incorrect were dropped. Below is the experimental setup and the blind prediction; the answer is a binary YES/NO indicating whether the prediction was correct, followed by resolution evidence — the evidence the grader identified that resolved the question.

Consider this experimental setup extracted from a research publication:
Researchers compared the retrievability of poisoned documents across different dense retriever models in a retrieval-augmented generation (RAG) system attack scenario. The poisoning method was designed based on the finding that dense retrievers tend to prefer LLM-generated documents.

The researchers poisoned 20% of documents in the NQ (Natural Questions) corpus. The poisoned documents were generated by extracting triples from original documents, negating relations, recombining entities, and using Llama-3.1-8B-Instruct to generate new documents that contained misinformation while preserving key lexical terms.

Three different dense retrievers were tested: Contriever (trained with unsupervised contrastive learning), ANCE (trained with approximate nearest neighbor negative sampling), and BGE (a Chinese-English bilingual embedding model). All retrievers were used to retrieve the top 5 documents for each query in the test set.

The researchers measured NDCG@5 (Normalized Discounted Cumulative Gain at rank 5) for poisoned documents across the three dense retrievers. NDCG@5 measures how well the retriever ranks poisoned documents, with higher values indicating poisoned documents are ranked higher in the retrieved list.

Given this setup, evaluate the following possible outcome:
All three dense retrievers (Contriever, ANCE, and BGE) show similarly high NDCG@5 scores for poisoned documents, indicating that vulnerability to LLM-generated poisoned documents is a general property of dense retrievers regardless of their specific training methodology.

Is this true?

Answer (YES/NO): NO